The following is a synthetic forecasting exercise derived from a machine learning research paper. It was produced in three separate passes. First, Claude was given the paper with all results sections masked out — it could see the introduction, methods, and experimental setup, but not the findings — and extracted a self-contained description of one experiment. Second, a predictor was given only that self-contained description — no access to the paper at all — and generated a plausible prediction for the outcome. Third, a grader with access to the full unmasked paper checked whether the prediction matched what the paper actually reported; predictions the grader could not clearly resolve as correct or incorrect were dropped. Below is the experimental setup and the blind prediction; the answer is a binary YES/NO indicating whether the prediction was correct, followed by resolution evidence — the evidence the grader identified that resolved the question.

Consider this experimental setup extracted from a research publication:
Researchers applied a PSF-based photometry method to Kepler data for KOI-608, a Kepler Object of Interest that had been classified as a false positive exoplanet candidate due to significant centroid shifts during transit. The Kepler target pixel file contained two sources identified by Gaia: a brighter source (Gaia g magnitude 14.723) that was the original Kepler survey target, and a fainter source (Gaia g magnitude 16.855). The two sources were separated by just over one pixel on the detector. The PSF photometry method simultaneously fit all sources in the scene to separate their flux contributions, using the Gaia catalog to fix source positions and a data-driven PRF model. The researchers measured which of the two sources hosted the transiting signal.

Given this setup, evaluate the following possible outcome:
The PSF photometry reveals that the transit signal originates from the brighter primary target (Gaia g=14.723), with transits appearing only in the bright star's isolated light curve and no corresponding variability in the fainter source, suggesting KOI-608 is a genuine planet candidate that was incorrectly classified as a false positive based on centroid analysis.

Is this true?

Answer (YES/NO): NO